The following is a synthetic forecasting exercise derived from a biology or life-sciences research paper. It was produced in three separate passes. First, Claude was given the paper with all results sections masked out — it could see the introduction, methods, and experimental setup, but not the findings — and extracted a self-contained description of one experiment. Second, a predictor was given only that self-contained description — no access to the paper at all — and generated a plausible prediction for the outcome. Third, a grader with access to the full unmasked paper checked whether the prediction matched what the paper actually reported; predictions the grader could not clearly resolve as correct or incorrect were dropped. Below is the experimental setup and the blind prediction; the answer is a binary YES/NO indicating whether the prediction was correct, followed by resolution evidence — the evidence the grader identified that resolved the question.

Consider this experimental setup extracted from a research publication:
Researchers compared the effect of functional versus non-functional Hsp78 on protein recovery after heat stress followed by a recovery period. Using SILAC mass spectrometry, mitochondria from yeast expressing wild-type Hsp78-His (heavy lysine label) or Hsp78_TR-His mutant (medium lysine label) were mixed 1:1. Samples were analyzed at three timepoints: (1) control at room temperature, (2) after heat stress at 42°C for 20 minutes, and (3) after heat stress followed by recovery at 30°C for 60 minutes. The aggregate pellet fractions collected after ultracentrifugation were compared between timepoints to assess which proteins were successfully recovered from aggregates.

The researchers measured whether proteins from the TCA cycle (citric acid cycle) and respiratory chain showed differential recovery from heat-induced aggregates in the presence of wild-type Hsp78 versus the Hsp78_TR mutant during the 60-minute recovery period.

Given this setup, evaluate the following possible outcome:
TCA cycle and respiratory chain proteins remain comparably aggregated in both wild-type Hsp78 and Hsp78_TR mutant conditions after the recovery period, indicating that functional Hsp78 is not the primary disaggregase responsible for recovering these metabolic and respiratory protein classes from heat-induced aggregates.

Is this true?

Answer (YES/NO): NO